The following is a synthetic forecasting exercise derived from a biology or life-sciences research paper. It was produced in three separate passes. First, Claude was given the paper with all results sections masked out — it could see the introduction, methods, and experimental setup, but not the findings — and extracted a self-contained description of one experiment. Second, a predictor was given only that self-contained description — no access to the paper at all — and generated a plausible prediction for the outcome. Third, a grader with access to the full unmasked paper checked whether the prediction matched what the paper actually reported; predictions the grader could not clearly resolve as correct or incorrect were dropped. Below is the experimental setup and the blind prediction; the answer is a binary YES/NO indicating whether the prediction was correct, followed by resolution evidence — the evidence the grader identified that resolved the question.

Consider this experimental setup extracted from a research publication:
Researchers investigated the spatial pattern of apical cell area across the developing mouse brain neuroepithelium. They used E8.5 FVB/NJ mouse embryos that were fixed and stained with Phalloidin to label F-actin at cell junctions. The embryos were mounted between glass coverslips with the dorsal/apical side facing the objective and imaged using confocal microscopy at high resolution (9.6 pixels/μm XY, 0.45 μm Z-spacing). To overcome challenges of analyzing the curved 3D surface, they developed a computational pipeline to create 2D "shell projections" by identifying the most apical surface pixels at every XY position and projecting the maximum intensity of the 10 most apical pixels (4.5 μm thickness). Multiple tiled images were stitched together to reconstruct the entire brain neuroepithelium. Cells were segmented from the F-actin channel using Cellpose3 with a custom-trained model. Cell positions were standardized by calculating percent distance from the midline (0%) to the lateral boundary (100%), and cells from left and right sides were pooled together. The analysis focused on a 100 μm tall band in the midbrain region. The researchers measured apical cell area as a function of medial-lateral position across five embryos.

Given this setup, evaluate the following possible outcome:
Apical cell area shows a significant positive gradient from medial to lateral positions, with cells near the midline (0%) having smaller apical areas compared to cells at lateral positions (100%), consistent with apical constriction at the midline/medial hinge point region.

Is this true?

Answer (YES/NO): NO